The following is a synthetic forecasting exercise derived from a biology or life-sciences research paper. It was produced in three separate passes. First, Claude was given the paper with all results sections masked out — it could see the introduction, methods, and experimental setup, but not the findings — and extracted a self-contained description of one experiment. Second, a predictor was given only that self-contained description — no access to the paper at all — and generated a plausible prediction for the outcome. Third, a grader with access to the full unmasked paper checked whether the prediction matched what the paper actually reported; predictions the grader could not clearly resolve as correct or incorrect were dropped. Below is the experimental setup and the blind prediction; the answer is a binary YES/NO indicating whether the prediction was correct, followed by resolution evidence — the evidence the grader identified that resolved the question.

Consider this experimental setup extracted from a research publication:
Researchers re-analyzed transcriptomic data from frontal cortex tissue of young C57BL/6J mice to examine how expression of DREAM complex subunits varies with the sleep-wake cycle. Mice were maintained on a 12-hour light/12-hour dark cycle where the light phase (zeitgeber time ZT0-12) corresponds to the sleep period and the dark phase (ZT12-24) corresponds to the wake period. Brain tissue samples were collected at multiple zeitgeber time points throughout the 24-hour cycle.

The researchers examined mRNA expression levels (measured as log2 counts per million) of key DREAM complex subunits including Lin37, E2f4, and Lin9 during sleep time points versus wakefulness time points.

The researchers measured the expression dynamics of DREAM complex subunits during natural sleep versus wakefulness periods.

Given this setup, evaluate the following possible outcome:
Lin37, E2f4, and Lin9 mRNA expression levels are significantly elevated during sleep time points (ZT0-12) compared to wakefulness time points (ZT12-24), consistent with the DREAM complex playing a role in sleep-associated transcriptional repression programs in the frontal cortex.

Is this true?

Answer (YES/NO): NO